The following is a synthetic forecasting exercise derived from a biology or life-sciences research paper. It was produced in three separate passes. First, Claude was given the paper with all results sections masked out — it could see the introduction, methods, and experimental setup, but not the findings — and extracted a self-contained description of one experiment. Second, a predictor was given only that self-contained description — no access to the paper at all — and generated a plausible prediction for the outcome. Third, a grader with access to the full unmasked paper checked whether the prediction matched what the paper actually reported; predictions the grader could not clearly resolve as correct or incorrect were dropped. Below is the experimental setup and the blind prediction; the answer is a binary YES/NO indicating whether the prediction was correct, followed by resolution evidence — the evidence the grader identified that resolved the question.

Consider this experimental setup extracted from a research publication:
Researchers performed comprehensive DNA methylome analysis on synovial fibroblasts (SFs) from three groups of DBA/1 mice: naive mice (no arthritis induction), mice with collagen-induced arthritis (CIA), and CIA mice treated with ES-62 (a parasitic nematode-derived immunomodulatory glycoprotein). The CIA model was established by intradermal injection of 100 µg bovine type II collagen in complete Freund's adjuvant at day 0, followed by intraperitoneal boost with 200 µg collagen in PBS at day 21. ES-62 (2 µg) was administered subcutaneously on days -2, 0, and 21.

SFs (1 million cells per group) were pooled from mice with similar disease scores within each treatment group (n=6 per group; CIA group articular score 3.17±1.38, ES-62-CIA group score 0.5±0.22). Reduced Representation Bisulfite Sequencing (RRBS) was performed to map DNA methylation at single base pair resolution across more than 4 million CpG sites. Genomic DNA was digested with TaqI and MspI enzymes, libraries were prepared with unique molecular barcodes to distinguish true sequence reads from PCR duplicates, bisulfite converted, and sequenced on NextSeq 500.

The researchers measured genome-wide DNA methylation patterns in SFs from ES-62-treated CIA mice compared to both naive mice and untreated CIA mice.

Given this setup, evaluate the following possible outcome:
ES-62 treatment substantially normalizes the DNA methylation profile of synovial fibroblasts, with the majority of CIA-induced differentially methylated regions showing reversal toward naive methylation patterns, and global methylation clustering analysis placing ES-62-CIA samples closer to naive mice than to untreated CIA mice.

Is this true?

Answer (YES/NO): NO